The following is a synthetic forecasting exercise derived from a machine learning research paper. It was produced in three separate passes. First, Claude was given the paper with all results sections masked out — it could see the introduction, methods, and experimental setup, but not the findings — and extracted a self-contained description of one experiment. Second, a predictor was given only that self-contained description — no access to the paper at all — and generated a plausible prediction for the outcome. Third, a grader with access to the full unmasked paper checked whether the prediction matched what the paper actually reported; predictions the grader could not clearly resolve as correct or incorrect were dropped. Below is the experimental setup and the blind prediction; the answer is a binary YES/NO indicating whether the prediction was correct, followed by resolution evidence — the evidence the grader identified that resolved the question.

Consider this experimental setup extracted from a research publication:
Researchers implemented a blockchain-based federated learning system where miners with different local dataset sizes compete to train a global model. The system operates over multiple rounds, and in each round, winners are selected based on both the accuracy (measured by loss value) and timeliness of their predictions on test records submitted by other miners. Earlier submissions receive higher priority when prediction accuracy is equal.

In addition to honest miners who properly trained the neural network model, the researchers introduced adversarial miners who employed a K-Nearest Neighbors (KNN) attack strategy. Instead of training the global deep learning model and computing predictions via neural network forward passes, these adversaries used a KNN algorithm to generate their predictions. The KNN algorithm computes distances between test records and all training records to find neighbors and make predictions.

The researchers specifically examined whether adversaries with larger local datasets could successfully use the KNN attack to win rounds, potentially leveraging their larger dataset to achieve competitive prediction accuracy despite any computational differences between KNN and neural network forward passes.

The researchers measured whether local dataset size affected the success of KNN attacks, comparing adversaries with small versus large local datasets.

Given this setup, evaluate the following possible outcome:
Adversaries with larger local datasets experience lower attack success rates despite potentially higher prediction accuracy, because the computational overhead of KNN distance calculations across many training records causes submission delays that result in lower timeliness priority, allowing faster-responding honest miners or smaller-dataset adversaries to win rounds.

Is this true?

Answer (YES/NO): NO